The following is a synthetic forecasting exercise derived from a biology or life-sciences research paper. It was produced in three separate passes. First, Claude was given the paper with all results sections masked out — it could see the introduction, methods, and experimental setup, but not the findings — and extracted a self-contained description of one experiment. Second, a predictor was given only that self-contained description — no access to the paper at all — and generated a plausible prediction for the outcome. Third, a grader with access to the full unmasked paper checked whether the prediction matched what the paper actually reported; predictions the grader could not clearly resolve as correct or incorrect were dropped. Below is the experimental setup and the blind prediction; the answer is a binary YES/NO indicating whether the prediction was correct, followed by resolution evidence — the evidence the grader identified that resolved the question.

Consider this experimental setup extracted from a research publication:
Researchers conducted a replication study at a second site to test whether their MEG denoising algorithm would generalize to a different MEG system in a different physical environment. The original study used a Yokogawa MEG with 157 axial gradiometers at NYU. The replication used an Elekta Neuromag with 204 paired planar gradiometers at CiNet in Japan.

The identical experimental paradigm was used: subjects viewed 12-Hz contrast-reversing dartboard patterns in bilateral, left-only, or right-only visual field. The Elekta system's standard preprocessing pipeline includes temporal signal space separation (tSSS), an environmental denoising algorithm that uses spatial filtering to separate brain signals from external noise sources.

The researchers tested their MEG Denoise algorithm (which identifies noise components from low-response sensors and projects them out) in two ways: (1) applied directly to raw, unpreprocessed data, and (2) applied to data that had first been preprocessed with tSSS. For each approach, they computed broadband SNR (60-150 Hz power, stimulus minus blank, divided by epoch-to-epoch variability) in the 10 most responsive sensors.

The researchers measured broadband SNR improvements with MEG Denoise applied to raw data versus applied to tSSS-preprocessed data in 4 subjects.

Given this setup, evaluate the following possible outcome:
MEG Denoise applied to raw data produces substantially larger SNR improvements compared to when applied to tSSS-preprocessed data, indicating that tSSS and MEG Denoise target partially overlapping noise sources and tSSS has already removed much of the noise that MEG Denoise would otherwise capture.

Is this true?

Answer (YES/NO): NO